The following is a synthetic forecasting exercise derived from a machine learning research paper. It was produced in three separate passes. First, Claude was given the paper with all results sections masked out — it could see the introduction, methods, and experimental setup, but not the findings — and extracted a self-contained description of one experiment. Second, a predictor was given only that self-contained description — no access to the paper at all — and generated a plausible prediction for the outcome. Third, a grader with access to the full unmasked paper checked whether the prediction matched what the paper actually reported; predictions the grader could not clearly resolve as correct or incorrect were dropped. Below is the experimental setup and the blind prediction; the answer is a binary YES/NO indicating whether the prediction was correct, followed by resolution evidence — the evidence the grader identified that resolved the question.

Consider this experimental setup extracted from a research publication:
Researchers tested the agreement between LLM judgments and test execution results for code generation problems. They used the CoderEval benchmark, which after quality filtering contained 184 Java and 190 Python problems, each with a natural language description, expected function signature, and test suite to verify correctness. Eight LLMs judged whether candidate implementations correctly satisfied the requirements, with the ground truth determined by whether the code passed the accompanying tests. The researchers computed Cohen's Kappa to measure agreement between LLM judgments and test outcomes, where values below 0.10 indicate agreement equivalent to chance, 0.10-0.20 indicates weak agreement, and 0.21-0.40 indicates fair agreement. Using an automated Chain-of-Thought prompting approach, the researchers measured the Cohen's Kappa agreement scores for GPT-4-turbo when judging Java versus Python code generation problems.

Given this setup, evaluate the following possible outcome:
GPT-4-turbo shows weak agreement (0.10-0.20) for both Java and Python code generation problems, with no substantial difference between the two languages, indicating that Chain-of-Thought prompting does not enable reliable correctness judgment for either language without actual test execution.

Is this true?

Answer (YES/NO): NO